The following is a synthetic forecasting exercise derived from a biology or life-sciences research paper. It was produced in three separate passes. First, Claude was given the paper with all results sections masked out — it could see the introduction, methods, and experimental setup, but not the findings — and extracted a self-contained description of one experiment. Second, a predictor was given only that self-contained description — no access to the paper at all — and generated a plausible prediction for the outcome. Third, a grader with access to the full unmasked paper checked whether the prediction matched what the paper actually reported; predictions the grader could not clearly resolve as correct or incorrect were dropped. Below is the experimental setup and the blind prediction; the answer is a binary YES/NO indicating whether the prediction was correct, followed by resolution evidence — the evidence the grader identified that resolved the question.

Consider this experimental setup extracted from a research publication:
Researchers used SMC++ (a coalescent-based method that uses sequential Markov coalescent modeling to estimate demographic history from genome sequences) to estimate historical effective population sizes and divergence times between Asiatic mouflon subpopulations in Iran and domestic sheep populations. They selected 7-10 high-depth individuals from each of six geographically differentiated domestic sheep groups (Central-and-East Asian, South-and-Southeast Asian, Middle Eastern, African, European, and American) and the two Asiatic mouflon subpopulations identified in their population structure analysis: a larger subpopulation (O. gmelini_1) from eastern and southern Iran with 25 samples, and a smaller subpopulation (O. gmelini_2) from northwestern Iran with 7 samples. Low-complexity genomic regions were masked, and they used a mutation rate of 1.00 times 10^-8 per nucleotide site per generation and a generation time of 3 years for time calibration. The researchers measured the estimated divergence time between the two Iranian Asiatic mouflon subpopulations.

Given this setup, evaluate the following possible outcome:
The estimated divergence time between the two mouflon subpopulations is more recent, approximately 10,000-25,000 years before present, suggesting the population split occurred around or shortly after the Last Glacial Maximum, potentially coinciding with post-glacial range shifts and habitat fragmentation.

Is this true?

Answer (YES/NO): NO